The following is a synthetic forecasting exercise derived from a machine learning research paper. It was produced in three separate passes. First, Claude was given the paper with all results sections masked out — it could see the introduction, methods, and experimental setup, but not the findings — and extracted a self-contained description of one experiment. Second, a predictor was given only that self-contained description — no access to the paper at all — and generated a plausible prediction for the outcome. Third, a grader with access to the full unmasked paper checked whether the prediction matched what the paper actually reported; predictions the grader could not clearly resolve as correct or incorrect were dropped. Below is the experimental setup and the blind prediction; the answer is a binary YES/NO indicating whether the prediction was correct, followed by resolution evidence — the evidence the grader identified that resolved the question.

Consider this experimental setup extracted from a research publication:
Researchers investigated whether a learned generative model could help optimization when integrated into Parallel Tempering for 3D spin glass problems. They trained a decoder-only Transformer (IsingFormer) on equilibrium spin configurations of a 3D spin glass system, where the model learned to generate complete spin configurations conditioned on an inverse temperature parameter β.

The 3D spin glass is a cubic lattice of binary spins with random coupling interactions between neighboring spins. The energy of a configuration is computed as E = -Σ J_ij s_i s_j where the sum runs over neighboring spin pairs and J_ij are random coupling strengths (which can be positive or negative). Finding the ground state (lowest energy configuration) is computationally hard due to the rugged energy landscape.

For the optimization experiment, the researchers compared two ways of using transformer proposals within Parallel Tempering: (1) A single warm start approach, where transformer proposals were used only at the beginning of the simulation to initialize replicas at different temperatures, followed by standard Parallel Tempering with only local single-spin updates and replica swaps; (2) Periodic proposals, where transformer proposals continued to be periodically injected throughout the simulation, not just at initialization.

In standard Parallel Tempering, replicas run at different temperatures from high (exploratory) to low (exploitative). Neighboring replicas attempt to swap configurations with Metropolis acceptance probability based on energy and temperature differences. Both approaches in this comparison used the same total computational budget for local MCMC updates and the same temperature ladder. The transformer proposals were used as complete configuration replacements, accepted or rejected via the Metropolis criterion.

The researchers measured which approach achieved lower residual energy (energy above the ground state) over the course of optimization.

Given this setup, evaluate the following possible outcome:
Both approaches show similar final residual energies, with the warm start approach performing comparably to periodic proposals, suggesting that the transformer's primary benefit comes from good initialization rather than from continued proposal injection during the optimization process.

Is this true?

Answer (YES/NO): NO